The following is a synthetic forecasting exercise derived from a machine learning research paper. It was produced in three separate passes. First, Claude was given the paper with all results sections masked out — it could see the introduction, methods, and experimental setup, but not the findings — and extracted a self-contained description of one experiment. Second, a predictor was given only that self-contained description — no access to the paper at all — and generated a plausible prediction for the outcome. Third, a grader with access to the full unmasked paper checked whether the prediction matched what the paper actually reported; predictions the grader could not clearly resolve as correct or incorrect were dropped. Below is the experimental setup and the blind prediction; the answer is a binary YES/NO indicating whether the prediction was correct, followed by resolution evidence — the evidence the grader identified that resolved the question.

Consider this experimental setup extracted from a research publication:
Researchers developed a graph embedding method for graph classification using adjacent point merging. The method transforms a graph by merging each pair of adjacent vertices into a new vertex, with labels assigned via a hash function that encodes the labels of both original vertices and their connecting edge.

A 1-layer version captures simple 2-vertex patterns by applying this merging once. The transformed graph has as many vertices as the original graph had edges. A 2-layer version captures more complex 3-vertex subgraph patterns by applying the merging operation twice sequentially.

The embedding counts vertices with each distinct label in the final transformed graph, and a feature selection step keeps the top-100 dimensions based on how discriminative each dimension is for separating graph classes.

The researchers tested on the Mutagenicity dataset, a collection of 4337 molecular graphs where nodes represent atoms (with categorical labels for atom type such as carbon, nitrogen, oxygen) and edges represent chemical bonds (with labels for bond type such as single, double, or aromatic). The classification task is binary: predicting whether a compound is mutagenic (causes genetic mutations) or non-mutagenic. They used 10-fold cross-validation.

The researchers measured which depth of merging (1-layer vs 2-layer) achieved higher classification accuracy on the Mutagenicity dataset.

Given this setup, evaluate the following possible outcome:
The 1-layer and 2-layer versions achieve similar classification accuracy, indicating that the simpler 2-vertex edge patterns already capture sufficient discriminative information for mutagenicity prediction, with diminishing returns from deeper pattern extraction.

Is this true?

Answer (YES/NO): NO